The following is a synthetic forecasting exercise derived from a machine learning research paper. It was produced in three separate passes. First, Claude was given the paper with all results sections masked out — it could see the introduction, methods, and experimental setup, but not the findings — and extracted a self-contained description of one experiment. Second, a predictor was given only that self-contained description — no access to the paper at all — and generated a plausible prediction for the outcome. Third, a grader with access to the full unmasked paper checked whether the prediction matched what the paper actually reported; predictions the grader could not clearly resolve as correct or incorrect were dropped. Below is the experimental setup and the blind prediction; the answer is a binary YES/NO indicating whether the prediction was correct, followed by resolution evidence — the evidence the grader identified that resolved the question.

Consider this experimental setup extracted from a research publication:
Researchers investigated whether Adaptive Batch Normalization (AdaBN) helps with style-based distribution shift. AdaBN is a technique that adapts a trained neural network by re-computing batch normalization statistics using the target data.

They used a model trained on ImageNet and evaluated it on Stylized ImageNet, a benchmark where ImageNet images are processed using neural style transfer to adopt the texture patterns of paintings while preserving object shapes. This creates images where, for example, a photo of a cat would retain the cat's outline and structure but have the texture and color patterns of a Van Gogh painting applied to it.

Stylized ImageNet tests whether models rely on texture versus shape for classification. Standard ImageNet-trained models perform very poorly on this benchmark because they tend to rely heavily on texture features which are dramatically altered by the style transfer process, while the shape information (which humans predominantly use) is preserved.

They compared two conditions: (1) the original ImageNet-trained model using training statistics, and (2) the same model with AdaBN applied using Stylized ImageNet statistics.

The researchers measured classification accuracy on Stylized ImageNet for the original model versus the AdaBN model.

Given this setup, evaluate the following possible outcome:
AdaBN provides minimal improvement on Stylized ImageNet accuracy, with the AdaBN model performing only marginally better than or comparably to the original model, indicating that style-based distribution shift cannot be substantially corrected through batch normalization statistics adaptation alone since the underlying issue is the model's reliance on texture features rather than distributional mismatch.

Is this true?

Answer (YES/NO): NO